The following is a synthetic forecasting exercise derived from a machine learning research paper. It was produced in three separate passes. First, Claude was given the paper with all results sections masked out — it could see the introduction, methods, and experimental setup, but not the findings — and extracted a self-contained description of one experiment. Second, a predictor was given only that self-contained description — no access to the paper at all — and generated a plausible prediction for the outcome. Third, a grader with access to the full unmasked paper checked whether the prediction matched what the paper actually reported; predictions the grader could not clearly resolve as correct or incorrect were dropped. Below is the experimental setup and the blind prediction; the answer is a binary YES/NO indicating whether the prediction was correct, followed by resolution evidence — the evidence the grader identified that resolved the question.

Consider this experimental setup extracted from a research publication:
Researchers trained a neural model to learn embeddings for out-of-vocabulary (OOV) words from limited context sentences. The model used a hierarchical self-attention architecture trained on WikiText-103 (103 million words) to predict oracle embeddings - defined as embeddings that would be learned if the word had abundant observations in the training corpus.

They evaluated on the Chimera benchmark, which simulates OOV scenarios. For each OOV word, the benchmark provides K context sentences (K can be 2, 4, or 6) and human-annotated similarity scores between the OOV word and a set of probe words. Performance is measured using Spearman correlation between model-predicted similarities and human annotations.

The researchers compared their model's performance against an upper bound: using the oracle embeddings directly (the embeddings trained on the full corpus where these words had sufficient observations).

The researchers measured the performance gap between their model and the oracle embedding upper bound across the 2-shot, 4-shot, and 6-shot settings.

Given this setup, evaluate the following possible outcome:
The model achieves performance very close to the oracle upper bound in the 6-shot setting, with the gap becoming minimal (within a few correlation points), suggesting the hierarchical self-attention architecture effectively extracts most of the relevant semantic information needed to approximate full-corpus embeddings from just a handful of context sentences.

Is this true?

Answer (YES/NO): YES